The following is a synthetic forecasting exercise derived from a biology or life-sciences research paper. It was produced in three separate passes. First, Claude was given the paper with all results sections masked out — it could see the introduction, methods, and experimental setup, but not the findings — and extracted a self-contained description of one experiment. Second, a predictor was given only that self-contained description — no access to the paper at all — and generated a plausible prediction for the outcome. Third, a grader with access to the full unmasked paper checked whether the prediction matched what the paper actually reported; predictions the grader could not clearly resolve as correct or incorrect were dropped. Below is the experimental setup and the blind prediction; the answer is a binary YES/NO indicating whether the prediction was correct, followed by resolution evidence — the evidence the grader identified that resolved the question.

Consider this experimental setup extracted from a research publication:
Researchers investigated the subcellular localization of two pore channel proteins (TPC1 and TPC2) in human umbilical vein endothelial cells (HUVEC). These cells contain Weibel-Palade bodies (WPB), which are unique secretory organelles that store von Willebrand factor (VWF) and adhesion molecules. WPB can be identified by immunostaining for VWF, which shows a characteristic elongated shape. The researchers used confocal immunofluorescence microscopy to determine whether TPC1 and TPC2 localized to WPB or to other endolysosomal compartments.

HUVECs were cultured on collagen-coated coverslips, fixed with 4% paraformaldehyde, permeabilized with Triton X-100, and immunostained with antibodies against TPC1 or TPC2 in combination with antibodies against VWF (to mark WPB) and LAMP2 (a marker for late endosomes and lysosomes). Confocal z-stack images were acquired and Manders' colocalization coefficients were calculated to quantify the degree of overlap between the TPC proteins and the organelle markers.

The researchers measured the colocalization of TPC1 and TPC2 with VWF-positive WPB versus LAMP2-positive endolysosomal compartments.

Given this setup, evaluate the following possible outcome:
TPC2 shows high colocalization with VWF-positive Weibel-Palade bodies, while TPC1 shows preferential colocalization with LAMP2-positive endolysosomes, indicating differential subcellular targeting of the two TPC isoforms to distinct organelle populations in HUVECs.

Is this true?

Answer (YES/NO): NO